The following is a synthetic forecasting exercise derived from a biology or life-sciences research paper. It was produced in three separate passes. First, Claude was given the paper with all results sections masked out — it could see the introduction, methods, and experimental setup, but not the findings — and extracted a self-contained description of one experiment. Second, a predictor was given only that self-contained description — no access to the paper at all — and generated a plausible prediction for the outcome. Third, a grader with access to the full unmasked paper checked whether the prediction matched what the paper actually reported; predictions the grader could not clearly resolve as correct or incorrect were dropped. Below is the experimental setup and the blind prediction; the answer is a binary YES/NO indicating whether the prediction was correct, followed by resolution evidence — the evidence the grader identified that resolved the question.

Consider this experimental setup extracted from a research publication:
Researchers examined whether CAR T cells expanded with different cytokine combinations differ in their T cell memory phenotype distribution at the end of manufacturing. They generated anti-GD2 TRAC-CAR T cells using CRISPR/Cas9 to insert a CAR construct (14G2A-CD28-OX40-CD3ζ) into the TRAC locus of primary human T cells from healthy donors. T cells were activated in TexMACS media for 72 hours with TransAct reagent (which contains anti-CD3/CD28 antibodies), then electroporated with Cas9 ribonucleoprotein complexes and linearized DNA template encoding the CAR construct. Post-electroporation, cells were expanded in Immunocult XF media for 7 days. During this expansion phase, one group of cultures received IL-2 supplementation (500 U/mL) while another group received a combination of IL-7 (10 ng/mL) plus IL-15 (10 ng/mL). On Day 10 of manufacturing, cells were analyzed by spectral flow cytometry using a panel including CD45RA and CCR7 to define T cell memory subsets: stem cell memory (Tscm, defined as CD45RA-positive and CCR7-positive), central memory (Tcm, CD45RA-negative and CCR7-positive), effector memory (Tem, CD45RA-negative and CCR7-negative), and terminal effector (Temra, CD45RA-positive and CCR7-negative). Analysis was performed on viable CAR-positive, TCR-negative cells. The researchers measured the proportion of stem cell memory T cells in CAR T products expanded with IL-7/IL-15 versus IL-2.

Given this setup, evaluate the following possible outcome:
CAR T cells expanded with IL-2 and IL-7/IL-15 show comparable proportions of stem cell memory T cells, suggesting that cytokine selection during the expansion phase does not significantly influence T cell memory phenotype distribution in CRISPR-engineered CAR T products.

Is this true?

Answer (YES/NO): YES